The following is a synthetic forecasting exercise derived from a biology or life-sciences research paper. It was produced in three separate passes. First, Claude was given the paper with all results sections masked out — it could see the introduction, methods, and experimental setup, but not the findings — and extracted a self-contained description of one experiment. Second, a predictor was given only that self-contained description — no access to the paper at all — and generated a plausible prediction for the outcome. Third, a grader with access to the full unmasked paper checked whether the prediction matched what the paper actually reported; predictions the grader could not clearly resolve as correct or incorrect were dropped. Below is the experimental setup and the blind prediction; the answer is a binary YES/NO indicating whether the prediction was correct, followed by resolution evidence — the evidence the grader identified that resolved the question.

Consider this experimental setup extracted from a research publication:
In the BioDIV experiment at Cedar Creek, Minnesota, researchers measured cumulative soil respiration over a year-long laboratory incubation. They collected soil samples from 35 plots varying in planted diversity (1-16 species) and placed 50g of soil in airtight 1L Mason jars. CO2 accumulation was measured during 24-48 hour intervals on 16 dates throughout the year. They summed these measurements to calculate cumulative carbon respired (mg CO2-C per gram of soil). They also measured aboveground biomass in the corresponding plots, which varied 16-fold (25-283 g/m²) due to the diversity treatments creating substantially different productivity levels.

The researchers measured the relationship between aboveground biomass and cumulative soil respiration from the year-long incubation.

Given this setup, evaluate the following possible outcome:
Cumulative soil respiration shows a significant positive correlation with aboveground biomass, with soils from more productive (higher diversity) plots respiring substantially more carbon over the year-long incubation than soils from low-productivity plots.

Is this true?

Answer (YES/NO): YES